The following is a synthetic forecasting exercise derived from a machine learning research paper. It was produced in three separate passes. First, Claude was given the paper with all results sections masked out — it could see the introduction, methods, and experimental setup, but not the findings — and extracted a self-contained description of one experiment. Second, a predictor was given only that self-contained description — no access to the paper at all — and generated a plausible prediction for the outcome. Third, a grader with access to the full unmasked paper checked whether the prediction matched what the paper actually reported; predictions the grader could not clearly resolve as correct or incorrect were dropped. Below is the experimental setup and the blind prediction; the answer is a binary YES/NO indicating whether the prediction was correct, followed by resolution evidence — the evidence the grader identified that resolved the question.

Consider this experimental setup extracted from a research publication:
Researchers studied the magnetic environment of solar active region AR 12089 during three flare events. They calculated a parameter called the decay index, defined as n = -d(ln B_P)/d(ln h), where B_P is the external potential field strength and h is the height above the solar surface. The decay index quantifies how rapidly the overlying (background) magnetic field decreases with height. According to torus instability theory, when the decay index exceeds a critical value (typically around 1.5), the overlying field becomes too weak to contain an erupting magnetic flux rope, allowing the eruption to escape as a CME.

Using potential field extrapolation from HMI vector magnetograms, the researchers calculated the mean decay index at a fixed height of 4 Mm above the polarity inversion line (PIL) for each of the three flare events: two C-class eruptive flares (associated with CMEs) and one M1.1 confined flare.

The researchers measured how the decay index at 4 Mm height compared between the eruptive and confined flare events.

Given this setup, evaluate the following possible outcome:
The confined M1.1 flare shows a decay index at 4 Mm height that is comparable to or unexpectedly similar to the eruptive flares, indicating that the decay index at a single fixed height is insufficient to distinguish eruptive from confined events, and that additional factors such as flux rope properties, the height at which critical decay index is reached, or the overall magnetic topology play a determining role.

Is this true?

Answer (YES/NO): NO